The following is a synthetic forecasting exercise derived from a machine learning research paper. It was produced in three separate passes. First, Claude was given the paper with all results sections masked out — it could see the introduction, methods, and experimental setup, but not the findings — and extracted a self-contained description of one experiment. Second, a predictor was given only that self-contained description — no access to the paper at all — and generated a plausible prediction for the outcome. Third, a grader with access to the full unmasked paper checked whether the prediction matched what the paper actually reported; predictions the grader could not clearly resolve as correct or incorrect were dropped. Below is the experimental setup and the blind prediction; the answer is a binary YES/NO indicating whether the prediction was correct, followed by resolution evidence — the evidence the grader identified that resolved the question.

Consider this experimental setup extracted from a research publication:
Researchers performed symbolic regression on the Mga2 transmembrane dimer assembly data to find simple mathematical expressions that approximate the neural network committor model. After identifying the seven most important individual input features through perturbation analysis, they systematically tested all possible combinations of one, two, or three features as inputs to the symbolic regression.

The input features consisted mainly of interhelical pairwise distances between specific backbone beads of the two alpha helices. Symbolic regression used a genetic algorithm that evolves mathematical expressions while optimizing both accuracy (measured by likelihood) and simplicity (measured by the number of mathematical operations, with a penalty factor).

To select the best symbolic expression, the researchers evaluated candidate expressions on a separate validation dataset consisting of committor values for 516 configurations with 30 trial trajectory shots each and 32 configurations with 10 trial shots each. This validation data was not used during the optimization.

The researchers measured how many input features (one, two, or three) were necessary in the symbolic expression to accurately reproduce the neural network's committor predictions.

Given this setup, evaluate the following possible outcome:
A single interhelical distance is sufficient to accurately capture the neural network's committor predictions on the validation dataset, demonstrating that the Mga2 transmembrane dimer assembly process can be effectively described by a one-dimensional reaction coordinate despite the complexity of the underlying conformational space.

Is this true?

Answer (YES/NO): NO